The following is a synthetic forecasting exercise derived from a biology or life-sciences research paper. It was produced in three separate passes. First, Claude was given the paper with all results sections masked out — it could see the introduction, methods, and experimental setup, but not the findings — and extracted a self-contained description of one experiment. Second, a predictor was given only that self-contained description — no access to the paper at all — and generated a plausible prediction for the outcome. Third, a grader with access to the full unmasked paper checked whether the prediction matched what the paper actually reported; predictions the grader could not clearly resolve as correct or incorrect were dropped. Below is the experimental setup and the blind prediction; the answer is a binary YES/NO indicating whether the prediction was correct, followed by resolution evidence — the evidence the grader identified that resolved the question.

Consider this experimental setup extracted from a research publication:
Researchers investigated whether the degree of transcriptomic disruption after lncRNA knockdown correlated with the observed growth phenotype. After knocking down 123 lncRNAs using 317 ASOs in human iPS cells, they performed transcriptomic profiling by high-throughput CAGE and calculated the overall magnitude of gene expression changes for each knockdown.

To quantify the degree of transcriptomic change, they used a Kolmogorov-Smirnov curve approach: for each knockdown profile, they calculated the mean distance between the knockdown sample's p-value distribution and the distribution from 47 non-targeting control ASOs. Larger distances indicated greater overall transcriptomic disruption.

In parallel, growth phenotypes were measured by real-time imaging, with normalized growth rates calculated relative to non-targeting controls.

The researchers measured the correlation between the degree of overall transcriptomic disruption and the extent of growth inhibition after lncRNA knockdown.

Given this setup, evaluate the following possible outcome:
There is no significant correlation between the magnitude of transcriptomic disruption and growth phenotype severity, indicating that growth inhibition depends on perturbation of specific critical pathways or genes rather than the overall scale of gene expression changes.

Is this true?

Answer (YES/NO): NO